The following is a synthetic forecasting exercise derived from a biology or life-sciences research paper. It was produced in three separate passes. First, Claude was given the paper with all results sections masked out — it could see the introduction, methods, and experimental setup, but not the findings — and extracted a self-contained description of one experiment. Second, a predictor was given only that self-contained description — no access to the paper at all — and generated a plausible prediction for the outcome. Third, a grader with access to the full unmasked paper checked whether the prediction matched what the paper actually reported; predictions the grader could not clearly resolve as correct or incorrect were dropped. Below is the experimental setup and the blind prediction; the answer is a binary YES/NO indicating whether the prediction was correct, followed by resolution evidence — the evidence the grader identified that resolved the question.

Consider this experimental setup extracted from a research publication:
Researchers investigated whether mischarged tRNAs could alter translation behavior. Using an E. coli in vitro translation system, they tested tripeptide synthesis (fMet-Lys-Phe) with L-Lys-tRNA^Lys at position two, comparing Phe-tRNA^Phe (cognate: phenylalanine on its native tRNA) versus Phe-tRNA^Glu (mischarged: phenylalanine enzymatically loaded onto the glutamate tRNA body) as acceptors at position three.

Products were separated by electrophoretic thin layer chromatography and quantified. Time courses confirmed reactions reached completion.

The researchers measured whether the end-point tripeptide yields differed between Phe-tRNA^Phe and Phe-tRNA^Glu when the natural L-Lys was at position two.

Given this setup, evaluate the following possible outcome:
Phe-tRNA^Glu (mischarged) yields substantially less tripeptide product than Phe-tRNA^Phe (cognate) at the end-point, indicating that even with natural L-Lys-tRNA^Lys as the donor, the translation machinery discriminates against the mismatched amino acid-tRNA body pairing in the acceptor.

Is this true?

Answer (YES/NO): NO